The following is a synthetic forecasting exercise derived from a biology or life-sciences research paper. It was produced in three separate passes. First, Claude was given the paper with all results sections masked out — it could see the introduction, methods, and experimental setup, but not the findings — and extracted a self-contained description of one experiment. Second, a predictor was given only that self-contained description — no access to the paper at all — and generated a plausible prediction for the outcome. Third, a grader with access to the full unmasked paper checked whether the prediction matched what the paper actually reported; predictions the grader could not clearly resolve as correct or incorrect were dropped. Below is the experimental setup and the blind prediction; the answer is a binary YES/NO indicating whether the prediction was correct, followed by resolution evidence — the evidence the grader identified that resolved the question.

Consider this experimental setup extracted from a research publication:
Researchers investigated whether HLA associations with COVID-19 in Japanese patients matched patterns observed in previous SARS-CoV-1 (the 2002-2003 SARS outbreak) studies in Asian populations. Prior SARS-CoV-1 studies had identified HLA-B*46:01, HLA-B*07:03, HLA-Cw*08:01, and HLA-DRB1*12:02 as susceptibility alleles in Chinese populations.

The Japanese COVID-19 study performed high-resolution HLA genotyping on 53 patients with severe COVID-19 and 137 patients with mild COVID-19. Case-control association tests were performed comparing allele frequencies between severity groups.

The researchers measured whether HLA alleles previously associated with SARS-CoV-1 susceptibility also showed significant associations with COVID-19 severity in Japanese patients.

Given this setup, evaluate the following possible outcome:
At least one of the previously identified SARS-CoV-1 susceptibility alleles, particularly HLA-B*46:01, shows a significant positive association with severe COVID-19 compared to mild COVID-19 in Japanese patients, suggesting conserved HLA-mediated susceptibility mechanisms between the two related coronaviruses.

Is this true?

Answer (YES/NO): NO